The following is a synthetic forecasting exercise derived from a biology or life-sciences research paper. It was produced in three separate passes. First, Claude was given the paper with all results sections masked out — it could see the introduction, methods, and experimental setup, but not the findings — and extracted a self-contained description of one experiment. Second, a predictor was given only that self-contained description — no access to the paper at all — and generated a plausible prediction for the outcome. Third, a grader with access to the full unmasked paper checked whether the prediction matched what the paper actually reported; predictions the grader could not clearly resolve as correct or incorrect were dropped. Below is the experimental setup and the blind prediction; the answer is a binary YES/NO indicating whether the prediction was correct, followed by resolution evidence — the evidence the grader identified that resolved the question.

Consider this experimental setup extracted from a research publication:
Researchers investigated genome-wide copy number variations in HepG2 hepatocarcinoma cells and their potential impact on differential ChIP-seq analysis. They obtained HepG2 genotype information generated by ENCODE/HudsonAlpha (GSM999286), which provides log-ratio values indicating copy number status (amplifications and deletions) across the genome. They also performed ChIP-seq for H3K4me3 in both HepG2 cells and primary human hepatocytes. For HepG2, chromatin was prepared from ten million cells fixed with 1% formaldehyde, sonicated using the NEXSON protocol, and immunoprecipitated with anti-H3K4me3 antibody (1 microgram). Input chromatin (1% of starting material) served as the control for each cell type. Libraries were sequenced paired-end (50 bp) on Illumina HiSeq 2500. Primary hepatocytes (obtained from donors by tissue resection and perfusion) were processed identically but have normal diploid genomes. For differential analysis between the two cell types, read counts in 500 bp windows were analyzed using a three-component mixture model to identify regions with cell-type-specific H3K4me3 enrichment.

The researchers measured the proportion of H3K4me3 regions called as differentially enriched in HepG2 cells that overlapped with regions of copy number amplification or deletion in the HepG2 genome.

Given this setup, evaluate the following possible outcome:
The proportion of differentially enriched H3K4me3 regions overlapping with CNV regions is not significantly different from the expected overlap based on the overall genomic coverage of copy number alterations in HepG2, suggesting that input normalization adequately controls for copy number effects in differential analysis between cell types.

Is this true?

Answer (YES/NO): NO